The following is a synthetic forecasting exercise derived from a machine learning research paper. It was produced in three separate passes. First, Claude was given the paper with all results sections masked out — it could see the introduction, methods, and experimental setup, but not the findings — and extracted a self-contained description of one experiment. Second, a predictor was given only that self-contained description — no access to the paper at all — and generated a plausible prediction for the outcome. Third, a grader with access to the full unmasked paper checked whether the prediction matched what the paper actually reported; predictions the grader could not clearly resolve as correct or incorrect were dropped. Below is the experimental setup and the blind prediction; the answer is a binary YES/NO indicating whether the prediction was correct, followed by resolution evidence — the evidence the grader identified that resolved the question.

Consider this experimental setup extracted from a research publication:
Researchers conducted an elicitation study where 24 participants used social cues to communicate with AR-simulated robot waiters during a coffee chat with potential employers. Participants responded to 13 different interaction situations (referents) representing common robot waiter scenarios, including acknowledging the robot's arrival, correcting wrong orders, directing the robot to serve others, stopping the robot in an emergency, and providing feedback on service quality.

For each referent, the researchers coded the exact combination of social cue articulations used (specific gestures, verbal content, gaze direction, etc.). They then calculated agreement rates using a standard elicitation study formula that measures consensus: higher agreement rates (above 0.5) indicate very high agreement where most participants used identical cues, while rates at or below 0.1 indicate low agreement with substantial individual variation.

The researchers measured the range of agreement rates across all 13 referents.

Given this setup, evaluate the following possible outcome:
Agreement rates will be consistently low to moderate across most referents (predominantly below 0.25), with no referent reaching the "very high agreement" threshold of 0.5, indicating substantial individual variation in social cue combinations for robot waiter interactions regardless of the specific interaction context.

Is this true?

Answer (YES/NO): YES